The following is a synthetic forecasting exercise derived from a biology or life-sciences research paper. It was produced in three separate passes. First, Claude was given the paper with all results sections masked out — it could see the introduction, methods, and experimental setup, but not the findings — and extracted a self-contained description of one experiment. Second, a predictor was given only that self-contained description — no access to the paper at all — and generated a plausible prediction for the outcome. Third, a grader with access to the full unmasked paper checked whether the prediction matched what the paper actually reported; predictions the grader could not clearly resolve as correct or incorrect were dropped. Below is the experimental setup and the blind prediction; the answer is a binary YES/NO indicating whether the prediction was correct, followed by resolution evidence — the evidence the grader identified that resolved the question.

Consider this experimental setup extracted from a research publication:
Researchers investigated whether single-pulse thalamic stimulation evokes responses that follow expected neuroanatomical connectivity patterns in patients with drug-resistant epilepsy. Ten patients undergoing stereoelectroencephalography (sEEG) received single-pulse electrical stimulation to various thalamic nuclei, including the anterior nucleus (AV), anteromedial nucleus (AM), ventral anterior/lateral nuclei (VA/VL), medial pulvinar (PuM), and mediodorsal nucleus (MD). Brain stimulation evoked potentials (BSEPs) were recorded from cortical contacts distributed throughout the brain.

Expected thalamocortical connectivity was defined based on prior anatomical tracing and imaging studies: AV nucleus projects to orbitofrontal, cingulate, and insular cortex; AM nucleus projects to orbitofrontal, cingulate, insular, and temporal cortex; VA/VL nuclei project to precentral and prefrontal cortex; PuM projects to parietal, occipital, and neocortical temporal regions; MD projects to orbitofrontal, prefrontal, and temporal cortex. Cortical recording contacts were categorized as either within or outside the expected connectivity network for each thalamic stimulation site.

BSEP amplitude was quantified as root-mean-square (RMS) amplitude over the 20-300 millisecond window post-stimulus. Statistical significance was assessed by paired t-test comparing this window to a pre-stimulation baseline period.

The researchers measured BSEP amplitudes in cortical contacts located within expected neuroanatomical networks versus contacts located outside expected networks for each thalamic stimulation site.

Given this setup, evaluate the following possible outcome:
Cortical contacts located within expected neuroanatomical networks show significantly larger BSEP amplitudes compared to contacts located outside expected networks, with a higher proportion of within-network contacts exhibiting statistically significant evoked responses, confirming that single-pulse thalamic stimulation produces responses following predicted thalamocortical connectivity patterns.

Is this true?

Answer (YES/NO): YES